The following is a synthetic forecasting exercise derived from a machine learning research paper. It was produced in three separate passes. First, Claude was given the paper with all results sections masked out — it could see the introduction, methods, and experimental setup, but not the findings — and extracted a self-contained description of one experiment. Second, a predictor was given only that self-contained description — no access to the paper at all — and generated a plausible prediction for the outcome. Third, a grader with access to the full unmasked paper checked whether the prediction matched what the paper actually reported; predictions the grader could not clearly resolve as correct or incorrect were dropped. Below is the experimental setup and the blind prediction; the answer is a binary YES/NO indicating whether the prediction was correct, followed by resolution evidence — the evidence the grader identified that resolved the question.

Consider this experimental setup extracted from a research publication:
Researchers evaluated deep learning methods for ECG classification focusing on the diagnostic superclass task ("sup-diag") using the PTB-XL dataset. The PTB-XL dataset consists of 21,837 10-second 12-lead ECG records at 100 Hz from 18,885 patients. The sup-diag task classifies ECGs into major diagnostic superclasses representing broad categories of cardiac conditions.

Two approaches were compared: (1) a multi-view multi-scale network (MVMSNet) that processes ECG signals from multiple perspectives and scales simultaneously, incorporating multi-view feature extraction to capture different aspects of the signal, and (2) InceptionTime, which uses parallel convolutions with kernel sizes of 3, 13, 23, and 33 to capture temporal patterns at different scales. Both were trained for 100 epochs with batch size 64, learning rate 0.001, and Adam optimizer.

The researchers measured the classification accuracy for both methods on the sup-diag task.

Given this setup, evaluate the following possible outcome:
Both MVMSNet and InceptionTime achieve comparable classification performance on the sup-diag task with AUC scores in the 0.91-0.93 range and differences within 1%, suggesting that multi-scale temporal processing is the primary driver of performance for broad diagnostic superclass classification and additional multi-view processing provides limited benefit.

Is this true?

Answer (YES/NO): YES